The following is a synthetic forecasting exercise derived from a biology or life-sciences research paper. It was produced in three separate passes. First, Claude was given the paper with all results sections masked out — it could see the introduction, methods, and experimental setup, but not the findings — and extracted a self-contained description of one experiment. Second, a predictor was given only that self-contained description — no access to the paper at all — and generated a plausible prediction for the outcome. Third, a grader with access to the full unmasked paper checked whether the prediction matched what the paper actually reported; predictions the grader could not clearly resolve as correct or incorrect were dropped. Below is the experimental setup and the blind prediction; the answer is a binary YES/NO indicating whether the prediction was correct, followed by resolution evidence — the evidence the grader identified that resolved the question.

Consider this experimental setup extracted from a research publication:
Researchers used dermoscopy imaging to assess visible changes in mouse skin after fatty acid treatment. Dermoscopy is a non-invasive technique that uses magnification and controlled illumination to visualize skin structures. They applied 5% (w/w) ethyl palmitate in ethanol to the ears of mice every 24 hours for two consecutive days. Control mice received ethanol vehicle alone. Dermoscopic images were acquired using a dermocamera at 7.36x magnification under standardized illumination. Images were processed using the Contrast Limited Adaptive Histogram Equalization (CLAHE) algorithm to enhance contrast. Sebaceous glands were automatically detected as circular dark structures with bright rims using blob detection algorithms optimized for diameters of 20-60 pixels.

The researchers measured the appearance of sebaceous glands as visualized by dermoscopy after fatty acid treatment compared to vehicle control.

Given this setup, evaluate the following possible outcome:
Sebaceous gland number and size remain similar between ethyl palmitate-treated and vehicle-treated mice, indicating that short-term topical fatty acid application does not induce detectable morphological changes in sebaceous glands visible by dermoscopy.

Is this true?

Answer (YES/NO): NO